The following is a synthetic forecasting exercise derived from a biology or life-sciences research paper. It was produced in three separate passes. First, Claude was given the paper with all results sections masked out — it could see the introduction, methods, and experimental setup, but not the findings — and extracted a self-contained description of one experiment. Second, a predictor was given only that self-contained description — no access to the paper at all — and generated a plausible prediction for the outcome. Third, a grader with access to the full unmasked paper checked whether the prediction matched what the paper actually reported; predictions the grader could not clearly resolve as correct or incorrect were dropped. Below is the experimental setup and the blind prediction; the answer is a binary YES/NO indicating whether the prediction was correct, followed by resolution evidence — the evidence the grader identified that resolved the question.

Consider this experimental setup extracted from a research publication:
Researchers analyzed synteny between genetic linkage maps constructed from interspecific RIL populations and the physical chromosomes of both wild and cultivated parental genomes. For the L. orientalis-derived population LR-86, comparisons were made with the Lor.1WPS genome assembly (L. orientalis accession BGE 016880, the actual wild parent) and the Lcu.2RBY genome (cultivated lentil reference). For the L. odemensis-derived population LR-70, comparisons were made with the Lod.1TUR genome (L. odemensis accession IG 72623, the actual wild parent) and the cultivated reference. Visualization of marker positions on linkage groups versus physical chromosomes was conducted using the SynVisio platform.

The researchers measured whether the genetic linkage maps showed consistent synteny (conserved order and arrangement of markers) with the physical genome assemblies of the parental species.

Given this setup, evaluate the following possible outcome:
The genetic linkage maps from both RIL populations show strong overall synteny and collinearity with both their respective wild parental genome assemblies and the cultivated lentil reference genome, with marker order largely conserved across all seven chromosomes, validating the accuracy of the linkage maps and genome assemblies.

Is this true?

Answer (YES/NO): NO